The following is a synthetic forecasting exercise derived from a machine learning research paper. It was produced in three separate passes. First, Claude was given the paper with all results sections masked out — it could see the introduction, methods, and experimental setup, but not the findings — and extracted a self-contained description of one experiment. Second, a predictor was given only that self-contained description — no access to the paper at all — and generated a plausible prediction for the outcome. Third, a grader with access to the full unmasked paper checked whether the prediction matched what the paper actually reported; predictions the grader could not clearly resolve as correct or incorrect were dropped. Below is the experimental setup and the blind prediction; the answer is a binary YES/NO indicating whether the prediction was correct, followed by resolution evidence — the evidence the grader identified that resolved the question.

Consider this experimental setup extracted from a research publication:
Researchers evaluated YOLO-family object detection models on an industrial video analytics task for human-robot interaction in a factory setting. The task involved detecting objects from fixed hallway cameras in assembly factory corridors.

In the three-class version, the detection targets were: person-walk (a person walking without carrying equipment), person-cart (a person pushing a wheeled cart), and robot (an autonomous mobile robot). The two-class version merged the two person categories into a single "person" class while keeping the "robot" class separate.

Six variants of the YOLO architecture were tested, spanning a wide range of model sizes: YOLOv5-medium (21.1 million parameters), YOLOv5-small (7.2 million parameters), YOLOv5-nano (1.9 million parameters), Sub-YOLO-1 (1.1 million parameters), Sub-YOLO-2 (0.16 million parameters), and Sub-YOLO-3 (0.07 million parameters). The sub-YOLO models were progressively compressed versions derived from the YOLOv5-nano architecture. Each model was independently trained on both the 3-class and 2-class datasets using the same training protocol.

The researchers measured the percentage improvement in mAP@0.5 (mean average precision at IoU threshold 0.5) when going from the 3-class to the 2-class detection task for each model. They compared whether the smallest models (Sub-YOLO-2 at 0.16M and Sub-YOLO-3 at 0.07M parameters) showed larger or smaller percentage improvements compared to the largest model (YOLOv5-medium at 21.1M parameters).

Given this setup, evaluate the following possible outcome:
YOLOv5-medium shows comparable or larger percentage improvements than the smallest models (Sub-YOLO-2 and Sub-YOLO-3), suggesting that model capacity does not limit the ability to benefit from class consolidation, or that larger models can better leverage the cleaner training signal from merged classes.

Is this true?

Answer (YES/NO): NO